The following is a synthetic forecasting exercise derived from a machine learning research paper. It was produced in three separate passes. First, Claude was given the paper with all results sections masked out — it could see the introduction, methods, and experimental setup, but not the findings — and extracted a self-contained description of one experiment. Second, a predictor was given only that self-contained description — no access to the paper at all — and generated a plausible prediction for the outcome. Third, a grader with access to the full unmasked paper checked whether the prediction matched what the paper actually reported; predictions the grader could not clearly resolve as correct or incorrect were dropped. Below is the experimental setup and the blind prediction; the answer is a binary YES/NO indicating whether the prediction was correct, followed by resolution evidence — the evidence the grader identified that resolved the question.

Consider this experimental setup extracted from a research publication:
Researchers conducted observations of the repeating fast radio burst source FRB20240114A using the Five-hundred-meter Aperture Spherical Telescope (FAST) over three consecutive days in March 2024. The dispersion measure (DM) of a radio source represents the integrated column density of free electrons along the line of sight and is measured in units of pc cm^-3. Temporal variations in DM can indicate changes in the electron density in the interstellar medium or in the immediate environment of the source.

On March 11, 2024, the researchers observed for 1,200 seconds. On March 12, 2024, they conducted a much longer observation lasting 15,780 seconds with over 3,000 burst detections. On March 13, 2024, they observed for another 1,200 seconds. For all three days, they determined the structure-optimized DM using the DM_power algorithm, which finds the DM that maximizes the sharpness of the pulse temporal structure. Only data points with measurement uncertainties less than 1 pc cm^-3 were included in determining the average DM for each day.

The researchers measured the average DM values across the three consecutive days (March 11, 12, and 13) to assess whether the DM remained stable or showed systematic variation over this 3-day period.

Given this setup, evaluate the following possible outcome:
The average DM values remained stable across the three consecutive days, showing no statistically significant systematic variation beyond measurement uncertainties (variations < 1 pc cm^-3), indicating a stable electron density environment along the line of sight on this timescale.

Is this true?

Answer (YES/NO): YES